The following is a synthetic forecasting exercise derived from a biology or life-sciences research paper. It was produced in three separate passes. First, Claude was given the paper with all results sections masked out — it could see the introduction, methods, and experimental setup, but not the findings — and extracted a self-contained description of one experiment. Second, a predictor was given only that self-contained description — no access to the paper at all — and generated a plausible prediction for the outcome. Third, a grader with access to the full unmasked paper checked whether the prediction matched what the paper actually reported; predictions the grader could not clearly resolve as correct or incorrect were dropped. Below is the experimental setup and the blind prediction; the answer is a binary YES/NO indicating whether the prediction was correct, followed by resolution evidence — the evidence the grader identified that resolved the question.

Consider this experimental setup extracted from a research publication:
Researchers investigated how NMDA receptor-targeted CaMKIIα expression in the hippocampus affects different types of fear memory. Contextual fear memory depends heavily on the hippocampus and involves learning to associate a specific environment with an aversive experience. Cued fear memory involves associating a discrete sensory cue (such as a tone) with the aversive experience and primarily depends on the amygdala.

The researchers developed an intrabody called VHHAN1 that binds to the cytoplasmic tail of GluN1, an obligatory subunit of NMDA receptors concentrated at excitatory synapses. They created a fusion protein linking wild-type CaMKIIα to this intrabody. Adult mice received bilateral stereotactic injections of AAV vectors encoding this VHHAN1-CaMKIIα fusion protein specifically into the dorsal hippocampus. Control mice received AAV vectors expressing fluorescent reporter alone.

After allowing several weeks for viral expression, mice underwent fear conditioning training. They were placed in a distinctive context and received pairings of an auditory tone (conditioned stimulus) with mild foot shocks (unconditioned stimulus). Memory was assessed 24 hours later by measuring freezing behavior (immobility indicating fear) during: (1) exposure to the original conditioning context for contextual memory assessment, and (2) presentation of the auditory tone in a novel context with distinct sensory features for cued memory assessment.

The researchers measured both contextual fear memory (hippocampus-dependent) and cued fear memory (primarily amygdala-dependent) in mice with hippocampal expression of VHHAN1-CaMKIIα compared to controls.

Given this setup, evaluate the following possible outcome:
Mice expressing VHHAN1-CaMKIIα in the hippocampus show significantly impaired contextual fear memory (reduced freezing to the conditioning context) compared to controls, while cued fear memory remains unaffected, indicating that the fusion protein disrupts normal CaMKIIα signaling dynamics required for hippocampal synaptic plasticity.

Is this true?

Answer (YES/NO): NO